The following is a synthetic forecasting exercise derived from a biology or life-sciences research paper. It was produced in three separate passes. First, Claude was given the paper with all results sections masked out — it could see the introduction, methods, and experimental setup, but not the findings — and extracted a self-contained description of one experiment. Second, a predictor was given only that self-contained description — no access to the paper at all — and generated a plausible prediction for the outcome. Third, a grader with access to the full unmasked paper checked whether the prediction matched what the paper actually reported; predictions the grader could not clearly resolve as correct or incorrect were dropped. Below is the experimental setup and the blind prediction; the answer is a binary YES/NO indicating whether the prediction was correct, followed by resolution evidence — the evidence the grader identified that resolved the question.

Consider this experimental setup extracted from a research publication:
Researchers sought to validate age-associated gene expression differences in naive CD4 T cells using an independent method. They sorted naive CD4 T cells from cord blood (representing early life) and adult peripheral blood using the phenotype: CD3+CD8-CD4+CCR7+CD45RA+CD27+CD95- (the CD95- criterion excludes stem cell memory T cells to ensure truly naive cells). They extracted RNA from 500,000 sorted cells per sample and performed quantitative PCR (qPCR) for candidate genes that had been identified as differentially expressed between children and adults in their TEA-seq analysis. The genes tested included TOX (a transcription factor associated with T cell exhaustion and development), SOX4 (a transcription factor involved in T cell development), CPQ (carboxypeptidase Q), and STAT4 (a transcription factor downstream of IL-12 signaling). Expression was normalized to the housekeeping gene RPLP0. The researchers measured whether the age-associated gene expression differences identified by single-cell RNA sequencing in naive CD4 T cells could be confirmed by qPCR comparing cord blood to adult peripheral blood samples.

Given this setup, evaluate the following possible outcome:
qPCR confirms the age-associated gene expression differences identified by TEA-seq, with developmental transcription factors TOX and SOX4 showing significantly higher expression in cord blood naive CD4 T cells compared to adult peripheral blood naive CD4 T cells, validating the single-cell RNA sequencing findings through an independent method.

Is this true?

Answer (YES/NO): YES